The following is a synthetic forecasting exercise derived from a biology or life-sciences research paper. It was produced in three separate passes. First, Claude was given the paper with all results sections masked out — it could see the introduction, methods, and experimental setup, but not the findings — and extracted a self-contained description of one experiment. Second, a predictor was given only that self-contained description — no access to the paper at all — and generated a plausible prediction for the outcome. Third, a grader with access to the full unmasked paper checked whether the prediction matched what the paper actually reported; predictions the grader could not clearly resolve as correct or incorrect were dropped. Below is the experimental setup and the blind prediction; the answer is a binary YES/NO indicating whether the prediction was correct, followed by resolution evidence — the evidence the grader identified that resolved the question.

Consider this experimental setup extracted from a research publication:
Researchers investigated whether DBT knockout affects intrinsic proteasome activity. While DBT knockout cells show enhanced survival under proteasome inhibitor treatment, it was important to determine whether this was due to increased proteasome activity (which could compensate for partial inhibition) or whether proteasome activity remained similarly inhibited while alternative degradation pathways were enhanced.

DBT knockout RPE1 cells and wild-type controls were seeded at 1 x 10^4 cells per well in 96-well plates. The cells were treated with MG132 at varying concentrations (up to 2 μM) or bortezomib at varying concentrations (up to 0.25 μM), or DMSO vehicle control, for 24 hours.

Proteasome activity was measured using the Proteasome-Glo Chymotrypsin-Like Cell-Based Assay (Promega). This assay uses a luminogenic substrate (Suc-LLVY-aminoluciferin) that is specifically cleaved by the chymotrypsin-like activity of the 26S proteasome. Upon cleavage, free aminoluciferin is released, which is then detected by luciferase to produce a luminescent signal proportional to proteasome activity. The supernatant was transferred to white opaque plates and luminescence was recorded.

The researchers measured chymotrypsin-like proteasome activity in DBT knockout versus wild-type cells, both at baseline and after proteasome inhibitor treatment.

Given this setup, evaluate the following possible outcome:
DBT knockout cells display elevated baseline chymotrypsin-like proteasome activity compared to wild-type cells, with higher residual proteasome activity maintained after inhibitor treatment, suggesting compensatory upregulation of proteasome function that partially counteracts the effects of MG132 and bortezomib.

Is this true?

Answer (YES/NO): NO